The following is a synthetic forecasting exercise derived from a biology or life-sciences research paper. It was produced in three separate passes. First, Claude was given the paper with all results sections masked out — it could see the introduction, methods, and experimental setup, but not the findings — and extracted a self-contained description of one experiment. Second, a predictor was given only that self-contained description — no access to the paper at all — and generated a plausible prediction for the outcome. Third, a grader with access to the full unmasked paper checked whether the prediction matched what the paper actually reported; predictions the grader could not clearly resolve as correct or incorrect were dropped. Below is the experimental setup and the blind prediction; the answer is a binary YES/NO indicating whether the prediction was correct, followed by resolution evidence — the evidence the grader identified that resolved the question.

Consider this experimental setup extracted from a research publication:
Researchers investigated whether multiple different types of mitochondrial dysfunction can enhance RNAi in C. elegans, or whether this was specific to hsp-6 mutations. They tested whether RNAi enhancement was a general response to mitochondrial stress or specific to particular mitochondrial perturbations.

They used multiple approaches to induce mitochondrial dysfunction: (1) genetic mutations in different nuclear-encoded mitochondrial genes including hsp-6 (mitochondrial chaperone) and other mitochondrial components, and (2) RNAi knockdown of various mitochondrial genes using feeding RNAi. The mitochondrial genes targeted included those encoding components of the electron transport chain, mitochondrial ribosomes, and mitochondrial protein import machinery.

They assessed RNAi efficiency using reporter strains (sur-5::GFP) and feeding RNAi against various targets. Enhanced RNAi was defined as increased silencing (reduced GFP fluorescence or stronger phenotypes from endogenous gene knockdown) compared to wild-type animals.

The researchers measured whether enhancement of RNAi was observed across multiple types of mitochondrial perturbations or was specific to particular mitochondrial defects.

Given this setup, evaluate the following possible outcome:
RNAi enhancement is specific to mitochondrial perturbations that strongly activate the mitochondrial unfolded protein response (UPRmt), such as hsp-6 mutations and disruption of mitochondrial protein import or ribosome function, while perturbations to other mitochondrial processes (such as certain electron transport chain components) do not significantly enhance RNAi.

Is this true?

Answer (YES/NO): NO